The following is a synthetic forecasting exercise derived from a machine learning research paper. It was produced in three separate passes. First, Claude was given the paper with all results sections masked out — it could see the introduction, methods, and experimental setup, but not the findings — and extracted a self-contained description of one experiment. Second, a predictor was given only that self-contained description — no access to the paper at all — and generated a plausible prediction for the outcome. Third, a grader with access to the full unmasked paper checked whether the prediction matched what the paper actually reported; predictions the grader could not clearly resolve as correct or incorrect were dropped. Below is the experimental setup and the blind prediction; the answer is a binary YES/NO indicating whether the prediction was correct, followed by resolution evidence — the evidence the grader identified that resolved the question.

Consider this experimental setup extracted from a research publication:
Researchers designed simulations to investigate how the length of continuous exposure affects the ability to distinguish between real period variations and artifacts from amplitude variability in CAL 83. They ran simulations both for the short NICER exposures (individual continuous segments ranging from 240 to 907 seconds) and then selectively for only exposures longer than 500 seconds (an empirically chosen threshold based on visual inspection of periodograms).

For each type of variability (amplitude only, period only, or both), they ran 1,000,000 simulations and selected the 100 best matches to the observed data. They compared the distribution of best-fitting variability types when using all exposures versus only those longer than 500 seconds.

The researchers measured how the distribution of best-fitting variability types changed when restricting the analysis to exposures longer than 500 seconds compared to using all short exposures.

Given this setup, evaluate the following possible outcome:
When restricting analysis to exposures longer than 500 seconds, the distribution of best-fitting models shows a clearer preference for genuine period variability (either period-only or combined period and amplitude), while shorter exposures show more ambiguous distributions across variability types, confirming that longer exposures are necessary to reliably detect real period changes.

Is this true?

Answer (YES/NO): NO